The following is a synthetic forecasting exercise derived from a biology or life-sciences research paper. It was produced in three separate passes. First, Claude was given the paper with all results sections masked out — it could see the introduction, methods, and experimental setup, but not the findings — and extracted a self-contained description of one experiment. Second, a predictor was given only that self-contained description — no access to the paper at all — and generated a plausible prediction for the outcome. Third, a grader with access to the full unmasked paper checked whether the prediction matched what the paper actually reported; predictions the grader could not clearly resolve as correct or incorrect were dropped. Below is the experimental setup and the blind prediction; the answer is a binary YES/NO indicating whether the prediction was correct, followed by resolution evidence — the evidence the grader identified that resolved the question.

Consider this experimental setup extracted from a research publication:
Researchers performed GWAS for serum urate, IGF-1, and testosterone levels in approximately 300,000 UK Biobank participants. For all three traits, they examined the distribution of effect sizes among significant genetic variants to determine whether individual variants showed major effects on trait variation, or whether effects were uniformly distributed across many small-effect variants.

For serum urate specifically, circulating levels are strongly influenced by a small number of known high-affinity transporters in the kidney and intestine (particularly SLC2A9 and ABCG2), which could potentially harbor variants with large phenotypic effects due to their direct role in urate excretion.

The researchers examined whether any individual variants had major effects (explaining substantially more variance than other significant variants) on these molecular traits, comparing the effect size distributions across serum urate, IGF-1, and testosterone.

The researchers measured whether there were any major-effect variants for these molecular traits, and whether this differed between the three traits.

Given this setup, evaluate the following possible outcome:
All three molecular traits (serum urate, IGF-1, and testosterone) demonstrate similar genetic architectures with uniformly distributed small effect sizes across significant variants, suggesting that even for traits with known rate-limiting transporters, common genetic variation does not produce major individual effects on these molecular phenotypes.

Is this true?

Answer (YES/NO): NO